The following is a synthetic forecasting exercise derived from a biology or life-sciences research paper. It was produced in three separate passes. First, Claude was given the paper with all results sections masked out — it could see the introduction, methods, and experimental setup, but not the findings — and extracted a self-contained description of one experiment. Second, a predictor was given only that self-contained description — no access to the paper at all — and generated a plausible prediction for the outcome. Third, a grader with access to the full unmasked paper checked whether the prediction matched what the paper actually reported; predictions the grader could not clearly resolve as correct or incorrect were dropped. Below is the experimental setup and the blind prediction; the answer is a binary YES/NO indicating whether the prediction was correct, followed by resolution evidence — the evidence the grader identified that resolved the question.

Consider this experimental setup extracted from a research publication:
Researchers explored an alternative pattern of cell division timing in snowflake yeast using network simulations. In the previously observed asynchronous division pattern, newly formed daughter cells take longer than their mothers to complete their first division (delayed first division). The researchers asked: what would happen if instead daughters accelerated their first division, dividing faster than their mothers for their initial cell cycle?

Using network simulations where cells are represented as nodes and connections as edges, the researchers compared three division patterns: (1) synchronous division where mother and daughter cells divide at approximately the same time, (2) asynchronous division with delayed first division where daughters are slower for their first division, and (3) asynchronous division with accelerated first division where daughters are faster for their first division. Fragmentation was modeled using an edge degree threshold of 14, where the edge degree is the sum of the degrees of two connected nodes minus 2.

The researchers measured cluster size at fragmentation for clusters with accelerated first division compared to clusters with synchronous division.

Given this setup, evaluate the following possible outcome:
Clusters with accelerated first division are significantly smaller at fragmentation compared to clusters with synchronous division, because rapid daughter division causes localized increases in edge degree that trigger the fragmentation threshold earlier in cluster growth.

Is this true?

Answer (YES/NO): NO